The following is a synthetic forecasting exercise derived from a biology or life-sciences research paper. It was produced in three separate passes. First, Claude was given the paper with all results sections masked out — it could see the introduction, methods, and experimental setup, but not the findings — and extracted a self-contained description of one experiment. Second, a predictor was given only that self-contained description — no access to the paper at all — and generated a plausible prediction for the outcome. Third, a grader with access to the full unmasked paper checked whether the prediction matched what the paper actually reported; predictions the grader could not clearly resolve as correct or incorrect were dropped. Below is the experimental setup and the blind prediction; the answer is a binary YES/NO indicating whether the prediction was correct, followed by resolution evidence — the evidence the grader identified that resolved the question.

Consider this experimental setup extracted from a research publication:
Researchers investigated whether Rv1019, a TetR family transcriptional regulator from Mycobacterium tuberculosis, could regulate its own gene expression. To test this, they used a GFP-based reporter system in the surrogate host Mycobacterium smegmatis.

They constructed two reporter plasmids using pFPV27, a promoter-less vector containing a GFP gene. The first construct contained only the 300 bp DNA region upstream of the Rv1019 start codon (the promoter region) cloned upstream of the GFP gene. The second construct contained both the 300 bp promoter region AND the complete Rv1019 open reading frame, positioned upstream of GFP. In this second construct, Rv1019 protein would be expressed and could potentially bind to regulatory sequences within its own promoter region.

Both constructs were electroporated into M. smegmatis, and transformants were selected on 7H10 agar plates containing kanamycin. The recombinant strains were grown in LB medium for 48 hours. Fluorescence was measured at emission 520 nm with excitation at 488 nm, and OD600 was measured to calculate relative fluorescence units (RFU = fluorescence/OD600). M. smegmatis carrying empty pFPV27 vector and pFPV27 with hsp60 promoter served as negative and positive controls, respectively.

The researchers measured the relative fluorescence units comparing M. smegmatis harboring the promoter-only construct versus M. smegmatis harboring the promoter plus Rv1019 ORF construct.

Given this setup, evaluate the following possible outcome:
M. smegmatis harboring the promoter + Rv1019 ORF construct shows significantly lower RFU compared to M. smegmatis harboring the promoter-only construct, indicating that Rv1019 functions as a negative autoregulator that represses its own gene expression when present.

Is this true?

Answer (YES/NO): YES